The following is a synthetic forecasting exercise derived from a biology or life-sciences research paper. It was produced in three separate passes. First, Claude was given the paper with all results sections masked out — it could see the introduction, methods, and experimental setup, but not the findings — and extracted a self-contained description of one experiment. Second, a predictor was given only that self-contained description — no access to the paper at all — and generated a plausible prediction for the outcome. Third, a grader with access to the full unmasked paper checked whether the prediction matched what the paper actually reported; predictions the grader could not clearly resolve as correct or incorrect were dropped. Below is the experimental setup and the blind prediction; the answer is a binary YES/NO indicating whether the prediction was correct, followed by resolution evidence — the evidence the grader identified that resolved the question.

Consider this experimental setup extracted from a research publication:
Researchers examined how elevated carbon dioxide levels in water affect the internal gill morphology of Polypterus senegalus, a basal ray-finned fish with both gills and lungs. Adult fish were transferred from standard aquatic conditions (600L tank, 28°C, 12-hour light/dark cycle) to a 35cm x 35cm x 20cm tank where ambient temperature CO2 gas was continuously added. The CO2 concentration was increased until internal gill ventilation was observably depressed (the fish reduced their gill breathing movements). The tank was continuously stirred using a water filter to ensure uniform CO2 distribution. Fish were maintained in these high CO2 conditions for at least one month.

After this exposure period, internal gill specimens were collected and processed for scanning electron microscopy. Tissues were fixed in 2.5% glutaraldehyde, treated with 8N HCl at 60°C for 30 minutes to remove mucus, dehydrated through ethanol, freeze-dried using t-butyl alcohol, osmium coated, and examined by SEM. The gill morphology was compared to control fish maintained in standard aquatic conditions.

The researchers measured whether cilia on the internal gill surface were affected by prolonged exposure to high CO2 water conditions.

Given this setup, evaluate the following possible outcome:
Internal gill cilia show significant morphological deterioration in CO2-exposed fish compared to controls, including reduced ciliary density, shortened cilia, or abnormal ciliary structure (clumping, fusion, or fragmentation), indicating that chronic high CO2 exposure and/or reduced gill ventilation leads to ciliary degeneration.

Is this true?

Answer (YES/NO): NO